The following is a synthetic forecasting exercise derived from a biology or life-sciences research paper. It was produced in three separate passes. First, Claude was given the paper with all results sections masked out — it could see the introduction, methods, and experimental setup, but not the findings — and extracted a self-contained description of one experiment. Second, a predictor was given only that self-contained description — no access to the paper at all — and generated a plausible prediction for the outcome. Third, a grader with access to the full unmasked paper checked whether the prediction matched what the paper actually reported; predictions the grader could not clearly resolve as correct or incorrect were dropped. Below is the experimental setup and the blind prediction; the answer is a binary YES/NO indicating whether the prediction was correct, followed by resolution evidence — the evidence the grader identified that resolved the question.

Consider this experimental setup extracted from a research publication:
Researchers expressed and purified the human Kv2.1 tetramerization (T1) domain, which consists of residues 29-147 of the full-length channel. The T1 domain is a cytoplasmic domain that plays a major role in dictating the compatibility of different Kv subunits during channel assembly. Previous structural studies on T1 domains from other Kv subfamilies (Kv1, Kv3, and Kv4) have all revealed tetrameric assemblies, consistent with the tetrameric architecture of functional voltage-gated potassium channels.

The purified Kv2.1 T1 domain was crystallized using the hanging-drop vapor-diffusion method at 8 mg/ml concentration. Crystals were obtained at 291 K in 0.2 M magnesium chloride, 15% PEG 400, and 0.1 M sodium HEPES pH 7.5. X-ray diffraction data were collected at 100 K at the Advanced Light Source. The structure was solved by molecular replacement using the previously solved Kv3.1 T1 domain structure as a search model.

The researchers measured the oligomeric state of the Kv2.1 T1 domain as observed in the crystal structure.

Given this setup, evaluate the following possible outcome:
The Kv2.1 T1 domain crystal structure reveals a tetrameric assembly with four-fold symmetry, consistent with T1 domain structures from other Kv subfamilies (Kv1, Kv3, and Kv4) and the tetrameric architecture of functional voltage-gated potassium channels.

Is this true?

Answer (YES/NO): NO